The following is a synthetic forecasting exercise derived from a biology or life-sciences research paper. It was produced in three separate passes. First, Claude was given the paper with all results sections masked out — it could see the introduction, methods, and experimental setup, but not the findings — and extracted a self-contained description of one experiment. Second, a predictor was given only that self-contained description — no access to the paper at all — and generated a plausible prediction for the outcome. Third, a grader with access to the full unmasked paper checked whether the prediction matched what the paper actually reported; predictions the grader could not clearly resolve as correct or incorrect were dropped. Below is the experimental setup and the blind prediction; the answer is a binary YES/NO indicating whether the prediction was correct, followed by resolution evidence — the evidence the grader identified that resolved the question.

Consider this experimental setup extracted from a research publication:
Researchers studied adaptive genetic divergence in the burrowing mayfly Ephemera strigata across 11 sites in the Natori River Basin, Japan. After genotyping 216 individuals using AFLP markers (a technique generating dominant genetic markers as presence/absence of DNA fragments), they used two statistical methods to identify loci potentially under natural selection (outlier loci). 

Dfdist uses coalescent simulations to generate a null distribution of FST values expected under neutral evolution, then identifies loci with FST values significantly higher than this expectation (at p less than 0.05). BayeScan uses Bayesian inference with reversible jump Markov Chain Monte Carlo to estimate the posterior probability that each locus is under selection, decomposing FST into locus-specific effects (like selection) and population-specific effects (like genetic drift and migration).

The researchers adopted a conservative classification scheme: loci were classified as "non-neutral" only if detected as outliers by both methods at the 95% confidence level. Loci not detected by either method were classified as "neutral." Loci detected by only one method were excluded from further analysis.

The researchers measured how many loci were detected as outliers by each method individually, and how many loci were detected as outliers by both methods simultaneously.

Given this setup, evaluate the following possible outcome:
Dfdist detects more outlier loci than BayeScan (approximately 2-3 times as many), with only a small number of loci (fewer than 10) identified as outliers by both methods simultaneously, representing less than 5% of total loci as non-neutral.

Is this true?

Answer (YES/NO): NO